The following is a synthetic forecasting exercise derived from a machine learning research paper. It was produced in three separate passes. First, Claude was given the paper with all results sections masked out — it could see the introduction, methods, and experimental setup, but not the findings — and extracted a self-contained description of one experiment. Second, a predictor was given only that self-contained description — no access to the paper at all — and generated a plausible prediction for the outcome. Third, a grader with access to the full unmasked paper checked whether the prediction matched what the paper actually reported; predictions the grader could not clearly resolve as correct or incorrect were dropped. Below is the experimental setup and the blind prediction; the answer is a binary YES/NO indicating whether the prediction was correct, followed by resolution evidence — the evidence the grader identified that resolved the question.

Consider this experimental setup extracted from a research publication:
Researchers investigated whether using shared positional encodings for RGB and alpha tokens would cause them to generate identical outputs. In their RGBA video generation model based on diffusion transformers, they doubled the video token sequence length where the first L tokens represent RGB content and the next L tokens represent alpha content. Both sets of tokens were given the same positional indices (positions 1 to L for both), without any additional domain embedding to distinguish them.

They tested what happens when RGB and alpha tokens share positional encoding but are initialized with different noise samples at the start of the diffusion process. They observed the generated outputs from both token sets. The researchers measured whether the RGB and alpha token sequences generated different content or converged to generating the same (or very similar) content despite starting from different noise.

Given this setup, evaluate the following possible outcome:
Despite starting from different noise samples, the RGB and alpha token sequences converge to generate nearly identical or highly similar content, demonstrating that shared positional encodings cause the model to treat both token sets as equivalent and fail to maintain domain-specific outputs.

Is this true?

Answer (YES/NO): YES